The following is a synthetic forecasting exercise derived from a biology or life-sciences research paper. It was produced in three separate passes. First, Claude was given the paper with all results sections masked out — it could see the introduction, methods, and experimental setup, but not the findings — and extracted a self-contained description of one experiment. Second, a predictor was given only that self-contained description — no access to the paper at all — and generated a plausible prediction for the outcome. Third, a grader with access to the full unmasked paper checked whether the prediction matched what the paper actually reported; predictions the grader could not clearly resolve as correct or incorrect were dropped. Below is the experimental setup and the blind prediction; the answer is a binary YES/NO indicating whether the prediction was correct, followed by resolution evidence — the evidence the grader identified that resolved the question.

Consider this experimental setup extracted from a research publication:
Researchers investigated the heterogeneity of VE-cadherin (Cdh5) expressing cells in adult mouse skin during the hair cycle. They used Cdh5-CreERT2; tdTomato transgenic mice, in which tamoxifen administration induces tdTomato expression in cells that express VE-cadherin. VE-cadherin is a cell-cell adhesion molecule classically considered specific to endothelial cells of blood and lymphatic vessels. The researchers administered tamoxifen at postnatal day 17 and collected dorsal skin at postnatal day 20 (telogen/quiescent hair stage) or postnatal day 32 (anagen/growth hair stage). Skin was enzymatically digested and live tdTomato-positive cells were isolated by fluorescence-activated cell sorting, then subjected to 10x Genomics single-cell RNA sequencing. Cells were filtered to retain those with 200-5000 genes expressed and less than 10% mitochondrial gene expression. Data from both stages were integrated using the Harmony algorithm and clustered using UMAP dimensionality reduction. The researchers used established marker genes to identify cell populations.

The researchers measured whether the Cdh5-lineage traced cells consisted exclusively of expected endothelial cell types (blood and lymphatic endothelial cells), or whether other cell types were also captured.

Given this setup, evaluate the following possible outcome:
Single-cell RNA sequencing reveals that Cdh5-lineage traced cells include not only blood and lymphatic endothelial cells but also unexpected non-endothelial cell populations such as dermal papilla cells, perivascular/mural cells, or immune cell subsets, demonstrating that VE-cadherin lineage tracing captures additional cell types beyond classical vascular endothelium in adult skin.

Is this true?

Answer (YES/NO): YES